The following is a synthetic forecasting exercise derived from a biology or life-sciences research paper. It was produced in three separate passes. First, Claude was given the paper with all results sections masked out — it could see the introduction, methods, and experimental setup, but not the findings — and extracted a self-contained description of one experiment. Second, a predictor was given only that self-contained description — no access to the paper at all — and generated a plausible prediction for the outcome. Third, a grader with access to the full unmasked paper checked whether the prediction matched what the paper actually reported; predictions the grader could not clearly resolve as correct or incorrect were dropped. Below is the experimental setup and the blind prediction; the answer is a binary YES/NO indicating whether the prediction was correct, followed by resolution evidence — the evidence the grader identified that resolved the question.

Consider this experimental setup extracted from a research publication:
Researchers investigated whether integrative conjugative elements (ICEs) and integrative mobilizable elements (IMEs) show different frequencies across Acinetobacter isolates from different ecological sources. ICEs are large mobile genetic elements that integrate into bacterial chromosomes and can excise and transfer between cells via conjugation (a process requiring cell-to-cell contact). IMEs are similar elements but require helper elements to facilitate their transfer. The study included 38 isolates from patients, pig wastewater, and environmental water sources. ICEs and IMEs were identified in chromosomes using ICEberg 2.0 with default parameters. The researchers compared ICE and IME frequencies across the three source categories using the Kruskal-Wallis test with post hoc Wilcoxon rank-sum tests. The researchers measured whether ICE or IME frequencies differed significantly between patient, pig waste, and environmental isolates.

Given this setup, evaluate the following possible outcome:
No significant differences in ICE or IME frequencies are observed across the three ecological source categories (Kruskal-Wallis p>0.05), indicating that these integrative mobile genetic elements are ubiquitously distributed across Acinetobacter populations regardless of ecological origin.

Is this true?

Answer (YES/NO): YES